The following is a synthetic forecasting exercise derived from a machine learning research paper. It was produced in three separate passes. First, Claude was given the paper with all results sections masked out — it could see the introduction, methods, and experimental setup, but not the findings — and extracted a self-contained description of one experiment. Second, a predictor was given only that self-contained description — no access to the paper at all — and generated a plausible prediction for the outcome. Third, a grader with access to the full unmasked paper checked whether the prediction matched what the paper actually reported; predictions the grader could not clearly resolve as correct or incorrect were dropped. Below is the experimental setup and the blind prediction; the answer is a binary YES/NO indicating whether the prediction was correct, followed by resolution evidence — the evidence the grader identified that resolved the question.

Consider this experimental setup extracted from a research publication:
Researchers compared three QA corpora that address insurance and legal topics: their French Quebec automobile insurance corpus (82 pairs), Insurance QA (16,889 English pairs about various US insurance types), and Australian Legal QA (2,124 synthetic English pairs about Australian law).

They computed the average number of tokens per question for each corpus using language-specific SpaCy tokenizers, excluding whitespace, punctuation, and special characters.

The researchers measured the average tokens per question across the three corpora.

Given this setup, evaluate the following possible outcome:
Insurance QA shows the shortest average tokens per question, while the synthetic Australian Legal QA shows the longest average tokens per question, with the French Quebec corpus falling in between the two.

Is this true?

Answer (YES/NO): YES